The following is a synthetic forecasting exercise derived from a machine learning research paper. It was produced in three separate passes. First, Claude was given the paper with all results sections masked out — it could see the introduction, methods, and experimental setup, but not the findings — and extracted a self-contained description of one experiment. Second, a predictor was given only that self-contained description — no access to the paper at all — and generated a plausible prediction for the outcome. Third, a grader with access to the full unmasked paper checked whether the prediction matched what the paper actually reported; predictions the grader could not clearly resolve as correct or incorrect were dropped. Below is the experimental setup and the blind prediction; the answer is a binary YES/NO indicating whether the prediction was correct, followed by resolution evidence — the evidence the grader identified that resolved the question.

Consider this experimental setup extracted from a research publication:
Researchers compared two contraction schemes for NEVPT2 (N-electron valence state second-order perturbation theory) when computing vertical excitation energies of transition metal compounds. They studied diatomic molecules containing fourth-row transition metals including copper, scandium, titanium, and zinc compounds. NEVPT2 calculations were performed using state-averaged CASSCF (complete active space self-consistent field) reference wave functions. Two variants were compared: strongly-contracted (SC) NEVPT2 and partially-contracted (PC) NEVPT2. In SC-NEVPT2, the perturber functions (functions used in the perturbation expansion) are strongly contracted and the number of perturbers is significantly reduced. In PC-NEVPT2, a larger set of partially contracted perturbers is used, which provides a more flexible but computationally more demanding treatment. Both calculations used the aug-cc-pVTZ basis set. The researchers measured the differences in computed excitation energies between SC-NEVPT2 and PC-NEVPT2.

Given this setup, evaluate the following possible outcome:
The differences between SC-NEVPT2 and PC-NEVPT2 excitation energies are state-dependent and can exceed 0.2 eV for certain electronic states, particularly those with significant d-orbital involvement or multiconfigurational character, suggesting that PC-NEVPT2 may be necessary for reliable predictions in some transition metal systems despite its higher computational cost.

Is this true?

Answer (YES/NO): NO